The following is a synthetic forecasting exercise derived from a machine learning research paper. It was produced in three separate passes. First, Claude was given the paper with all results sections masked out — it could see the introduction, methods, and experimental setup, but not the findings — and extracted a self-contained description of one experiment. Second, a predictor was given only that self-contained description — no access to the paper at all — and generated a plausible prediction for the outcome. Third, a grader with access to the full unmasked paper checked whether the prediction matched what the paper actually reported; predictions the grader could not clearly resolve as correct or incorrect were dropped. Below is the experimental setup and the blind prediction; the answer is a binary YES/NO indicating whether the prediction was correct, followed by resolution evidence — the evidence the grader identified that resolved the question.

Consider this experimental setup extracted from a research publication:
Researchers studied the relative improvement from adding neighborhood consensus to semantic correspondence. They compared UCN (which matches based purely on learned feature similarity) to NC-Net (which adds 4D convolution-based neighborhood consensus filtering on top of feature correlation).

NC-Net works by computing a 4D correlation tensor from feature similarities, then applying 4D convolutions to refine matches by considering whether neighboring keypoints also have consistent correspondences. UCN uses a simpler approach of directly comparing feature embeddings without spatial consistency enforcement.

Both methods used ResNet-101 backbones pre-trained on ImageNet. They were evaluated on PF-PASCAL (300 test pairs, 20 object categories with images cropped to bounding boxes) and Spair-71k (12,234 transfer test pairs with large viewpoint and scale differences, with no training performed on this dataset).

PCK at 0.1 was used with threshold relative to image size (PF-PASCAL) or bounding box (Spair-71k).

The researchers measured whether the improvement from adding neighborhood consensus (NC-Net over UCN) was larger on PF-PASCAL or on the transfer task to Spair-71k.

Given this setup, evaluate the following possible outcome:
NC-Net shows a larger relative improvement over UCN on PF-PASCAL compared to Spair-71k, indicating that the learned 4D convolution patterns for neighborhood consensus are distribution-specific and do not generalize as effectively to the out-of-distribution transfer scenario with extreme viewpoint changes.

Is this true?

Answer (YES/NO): NO